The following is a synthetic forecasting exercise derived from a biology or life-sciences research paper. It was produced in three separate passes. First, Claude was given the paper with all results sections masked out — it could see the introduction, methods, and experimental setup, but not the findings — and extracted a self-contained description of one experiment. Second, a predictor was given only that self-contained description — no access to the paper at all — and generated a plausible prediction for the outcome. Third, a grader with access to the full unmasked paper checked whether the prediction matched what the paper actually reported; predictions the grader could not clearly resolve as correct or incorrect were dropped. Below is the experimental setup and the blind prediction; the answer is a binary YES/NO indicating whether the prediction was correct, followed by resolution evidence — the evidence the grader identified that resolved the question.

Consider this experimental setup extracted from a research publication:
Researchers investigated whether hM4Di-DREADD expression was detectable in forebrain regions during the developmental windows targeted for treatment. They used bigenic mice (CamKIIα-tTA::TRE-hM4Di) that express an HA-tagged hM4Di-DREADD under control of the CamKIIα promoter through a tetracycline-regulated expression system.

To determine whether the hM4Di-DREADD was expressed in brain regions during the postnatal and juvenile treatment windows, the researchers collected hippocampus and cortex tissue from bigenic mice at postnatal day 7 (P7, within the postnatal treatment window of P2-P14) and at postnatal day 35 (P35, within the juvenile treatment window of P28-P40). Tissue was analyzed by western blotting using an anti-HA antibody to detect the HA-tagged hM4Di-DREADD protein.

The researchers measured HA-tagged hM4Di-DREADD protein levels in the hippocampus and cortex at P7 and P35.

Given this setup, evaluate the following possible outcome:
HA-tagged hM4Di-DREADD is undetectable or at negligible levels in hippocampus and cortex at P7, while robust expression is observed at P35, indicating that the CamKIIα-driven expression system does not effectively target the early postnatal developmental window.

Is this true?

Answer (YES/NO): NO